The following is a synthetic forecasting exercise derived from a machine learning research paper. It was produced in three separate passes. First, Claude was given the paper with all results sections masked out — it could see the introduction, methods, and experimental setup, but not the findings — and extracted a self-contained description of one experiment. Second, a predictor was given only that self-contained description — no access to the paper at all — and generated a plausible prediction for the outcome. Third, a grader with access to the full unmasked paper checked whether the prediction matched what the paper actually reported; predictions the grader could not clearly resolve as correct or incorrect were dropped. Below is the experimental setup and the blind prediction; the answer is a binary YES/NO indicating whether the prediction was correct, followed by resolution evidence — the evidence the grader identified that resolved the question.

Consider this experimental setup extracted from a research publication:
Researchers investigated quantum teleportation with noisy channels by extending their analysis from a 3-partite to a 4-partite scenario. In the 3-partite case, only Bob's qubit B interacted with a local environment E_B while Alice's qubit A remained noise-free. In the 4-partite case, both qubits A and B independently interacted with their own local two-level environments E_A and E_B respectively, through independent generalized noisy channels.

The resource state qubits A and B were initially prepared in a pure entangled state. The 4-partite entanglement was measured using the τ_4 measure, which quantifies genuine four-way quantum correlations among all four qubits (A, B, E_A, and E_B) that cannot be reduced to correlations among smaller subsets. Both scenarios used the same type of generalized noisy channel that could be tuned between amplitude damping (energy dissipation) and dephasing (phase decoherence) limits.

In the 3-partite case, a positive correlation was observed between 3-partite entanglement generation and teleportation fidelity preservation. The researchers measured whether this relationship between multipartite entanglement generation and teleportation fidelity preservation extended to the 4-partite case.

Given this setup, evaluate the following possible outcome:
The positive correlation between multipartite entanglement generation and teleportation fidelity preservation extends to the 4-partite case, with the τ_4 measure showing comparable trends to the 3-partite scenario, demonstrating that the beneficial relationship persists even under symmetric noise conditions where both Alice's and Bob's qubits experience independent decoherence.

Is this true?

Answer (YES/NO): YES